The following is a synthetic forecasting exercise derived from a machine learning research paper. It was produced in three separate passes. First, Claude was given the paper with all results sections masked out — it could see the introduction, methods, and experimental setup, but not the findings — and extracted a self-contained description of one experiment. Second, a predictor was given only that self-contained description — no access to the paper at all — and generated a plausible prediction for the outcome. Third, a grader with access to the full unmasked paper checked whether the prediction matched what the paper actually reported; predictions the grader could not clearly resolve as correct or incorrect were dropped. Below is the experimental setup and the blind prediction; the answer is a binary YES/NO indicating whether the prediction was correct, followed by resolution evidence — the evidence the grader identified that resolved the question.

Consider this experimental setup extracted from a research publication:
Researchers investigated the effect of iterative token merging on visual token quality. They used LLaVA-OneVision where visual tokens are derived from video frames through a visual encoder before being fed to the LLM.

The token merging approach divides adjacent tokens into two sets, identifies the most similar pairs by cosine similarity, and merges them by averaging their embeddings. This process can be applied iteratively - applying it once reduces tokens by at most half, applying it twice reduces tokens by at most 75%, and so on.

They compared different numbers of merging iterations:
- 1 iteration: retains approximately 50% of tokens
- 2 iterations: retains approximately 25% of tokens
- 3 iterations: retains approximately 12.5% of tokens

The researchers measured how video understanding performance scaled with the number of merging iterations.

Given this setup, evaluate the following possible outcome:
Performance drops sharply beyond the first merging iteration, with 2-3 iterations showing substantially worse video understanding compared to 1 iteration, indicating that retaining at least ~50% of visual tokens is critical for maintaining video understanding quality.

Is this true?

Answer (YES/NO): NO